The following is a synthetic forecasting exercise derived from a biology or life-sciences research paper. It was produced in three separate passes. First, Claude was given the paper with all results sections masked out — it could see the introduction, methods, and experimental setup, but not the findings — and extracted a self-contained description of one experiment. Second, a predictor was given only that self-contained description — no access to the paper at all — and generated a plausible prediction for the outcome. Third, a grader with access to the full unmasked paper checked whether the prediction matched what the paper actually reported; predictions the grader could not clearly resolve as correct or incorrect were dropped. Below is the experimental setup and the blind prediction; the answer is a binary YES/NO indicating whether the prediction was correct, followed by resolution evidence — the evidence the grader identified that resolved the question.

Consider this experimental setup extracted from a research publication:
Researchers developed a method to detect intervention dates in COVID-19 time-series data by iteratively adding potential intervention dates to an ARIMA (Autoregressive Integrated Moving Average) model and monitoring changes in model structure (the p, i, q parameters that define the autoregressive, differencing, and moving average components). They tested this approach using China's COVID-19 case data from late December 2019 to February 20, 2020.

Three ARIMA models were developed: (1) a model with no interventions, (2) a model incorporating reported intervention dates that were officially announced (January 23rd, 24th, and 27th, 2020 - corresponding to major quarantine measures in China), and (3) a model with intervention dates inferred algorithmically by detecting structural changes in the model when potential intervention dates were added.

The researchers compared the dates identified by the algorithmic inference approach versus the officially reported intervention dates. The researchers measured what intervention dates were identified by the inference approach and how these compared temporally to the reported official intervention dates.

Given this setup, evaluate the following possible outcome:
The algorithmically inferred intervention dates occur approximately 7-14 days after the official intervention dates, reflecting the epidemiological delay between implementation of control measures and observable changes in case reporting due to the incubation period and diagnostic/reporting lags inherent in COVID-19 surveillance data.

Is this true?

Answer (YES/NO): NO